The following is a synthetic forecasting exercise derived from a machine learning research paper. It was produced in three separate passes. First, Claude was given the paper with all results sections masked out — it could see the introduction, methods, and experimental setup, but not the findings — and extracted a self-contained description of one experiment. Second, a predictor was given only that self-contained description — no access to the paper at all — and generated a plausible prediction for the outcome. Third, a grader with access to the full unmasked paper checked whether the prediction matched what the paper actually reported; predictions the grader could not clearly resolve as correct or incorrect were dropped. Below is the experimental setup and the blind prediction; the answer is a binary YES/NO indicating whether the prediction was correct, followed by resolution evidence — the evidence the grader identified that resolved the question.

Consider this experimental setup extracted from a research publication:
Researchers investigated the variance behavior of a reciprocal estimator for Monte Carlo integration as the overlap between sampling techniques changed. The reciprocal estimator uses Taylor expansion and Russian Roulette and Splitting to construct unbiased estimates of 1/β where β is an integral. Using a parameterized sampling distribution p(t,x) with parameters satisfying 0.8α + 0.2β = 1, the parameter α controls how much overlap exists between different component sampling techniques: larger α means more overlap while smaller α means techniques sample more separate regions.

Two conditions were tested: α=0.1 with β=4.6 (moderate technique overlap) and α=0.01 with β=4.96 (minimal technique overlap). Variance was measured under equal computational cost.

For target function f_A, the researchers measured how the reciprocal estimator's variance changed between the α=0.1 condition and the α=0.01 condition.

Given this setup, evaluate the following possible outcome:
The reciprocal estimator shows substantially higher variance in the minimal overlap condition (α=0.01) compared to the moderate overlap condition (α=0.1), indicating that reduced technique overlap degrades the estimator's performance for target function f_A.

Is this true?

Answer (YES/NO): NO